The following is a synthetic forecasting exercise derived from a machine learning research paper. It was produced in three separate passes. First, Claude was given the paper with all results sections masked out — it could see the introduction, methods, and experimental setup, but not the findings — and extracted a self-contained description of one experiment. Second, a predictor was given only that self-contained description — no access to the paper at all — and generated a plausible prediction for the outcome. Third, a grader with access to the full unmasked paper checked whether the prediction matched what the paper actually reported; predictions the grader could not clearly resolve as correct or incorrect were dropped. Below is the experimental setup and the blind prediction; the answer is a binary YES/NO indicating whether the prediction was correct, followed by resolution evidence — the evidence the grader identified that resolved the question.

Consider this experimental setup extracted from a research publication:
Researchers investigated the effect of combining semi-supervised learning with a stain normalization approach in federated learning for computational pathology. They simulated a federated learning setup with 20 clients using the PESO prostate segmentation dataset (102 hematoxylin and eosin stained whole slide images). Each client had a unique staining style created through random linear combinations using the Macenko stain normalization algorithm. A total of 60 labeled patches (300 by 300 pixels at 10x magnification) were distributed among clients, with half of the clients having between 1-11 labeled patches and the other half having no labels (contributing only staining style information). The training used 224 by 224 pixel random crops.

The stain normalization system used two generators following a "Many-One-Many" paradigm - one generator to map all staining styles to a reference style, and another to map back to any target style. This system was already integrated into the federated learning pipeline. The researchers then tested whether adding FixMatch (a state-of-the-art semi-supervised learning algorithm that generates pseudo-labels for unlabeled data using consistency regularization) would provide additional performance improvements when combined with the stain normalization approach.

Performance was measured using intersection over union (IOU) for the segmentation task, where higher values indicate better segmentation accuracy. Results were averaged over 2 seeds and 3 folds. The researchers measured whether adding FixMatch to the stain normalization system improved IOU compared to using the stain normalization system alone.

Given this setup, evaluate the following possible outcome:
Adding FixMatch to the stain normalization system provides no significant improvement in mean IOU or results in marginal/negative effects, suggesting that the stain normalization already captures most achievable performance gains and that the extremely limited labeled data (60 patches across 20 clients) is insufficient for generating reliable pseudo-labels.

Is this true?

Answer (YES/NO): YES